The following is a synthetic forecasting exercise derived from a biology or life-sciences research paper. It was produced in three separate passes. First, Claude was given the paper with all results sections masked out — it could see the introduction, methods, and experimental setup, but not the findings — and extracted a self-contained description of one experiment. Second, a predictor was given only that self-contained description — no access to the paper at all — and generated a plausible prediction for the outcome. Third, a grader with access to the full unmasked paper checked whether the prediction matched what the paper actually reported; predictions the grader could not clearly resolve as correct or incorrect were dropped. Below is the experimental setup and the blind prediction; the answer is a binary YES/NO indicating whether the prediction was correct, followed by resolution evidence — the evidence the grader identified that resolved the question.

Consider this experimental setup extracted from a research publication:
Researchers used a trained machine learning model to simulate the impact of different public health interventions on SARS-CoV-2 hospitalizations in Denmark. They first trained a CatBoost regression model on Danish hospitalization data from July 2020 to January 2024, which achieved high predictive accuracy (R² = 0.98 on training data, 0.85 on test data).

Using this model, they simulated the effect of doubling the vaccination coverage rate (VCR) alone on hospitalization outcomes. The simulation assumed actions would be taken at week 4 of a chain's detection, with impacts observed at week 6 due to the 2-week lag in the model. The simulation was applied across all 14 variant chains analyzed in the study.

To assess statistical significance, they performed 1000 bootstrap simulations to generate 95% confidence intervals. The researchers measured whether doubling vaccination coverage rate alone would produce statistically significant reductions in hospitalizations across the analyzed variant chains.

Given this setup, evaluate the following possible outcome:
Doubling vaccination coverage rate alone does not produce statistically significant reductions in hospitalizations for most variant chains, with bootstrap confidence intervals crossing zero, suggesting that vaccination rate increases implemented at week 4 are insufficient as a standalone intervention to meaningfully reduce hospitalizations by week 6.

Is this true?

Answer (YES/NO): YES